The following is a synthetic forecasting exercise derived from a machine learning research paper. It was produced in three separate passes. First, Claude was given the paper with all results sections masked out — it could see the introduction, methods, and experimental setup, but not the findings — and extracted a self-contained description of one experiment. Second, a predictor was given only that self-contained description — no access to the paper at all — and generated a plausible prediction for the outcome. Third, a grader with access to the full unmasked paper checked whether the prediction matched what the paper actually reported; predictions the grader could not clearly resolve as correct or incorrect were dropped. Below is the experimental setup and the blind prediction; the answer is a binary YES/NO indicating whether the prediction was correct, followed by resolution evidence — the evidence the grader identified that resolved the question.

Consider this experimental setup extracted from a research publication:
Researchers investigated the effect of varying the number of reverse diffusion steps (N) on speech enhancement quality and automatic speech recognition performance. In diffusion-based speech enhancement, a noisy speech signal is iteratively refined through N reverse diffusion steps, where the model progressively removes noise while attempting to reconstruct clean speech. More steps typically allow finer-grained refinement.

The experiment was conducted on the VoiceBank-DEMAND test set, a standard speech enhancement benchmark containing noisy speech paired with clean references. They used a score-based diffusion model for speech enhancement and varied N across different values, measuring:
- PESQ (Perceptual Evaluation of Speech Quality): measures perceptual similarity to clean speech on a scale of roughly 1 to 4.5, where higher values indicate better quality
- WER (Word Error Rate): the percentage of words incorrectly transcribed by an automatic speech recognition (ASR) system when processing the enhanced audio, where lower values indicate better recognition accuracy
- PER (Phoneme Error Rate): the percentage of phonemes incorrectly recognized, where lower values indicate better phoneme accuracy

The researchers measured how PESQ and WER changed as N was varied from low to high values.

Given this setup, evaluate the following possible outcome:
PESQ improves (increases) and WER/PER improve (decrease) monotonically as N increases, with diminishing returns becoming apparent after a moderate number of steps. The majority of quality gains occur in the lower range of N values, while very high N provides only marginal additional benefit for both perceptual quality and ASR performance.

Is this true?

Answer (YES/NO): NO